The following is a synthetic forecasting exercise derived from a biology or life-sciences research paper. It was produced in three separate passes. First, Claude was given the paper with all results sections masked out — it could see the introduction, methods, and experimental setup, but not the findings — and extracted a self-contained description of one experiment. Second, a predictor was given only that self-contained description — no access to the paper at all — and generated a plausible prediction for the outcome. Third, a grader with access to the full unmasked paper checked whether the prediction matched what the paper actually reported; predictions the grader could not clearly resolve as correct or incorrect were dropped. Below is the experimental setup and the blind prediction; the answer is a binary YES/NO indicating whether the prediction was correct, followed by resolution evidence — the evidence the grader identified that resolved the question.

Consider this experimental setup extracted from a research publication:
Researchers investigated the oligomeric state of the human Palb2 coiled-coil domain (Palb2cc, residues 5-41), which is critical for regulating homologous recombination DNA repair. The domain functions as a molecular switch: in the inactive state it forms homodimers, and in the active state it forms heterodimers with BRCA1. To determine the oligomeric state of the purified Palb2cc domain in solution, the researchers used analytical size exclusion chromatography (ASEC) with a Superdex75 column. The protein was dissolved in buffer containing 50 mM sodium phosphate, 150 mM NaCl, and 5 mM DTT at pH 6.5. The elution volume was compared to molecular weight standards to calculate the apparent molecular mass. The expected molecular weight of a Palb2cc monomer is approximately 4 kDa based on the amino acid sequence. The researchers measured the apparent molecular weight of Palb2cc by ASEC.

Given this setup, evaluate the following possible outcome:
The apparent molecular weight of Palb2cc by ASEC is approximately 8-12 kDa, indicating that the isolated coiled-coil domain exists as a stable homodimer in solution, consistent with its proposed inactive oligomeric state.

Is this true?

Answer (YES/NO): YES